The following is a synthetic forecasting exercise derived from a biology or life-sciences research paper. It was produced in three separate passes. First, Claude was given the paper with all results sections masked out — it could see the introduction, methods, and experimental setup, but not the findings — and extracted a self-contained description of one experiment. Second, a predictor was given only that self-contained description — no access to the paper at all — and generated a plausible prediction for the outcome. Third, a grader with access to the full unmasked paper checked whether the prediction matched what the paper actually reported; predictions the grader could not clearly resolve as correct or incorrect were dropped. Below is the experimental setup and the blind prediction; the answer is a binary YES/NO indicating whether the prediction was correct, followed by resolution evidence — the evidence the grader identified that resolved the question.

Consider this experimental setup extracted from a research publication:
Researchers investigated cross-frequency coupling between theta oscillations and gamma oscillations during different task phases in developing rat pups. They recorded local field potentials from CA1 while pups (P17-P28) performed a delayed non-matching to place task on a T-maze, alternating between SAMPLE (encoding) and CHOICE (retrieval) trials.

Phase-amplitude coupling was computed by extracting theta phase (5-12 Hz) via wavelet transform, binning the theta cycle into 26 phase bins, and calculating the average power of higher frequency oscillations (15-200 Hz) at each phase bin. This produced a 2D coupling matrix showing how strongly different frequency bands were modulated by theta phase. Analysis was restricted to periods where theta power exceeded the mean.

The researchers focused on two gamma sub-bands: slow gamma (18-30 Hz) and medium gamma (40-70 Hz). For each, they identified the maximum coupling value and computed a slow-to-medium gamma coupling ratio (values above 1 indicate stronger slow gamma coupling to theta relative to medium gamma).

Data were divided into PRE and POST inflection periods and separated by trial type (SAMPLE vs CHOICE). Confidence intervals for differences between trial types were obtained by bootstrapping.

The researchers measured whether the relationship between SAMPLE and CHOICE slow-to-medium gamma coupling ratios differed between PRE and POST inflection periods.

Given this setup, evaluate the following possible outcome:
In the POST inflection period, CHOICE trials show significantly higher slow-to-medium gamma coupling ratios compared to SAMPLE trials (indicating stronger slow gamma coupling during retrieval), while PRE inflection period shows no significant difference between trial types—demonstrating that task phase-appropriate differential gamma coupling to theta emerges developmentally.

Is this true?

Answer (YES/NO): YES